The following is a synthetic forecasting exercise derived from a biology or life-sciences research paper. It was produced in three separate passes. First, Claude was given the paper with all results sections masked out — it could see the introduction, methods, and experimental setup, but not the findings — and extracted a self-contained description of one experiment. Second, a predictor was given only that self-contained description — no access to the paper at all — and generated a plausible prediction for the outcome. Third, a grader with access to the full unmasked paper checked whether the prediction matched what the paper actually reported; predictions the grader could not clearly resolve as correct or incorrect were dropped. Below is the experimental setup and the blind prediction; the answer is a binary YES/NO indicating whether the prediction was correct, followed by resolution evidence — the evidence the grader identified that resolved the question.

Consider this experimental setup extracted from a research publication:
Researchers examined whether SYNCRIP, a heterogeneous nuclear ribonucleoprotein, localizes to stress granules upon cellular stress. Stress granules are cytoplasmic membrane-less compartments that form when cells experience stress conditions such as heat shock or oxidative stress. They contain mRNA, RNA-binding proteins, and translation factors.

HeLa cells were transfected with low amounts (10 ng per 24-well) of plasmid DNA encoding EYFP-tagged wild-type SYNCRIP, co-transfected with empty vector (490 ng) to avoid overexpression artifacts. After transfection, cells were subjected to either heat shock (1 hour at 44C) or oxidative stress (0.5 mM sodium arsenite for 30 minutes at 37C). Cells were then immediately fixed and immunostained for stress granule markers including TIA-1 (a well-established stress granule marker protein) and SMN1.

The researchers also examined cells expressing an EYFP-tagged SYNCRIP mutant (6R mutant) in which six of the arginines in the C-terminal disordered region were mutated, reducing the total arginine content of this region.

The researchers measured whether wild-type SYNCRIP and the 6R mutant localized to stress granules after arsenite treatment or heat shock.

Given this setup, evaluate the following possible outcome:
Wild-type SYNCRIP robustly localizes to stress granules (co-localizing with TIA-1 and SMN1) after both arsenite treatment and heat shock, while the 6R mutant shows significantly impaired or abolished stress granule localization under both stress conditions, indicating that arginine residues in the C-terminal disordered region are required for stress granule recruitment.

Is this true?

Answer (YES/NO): NO